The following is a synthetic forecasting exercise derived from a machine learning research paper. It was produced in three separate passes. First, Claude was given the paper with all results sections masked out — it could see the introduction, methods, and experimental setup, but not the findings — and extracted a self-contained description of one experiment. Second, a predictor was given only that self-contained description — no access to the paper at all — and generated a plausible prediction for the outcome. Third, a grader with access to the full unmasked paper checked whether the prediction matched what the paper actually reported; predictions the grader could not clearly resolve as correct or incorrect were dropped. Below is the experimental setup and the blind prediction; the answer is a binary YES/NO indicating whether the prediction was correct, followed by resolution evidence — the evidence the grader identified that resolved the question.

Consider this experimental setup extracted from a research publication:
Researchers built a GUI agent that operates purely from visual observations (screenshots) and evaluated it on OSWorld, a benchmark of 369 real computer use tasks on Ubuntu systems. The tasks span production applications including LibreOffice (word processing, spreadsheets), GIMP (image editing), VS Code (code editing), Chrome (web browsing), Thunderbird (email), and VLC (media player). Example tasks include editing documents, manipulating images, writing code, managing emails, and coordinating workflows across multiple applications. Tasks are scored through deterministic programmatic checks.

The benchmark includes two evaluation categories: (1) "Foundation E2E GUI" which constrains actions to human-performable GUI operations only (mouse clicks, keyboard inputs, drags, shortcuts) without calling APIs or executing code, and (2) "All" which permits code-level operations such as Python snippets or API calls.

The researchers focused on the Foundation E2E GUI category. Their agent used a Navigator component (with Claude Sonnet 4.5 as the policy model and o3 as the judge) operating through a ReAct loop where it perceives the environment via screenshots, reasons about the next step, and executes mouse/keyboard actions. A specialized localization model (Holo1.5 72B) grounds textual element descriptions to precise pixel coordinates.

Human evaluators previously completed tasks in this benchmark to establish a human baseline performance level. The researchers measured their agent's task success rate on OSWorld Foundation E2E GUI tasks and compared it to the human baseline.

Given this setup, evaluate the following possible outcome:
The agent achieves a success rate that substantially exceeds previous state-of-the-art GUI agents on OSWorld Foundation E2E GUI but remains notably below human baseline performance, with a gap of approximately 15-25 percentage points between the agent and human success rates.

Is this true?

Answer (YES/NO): NO